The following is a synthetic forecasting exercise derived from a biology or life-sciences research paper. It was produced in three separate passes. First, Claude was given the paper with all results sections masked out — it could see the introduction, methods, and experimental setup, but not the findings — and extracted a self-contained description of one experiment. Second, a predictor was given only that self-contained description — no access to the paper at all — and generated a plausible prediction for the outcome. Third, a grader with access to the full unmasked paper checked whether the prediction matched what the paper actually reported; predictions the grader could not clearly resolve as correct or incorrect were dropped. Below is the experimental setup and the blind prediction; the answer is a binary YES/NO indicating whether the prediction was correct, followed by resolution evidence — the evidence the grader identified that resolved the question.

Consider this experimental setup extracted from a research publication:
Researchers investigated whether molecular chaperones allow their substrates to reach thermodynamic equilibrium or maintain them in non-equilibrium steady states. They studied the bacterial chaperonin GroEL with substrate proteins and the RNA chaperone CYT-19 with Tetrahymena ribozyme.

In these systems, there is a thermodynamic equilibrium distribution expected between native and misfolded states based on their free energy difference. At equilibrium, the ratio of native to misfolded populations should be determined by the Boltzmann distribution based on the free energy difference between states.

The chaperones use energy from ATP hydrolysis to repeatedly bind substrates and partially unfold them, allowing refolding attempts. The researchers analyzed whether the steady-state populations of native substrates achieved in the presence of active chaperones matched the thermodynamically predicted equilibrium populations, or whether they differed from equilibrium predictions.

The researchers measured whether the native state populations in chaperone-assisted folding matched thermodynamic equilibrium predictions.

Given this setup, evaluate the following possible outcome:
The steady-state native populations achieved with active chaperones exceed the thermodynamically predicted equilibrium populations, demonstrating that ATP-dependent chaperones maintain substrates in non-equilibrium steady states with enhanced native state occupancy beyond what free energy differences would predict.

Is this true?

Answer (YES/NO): NO